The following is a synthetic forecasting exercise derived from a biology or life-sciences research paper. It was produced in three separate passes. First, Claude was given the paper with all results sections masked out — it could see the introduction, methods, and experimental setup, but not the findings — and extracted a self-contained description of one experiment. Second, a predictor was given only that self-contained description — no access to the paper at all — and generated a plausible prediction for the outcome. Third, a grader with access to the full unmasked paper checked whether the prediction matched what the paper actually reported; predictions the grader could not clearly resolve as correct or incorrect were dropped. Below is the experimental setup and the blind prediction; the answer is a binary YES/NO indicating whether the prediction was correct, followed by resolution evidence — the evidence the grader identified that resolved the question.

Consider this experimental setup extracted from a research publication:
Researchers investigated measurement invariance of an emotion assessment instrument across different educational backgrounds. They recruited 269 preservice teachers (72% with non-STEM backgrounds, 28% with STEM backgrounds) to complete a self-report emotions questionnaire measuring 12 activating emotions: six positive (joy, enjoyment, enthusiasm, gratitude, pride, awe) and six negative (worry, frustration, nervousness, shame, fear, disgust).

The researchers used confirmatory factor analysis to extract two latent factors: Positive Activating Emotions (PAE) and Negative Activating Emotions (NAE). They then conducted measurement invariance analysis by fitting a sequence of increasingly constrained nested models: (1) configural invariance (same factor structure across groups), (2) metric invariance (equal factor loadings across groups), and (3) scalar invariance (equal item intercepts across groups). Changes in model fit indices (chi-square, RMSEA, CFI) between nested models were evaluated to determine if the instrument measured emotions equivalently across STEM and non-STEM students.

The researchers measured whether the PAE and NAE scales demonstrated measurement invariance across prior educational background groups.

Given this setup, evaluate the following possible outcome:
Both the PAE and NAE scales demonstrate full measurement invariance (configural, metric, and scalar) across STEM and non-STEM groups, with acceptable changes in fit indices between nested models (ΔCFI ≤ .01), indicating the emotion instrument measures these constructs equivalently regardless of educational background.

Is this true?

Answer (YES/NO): NO